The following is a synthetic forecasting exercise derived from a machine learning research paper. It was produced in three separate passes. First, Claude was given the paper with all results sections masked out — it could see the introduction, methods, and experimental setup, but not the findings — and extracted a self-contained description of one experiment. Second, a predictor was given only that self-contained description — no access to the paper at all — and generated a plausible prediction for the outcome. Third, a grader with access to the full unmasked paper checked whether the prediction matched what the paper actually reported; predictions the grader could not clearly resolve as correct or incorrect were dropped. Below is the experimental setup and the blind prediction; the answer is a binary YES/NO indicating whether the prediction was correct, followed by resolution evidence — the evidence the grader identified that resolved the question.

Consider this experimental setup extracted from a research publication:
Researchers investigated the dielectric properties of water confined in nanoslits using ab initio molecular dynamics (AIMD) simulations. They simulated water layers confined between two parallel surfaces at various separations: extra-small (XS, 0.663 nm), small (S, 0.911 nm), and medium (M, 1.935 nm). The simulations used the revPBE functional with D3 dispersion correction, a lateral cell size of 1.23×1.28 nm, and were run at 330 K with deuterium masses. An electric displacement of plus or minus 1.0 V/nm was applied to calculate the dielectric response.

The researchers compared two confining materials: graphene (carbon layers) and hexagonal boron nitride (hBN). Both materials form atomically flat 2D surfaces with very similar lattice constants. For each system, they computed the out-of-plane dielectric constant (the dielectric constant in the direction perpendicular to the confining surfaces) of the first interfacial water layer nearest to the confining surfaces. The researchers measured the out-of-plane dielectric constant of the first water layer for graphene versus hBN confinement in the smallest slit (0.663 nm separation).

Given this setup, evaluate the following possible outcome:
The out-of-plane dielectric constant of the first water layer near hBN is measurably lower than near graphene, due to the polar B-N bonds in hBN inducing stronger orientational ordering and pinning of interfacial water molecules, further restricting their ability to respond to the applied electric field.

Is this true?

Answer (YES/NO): NO